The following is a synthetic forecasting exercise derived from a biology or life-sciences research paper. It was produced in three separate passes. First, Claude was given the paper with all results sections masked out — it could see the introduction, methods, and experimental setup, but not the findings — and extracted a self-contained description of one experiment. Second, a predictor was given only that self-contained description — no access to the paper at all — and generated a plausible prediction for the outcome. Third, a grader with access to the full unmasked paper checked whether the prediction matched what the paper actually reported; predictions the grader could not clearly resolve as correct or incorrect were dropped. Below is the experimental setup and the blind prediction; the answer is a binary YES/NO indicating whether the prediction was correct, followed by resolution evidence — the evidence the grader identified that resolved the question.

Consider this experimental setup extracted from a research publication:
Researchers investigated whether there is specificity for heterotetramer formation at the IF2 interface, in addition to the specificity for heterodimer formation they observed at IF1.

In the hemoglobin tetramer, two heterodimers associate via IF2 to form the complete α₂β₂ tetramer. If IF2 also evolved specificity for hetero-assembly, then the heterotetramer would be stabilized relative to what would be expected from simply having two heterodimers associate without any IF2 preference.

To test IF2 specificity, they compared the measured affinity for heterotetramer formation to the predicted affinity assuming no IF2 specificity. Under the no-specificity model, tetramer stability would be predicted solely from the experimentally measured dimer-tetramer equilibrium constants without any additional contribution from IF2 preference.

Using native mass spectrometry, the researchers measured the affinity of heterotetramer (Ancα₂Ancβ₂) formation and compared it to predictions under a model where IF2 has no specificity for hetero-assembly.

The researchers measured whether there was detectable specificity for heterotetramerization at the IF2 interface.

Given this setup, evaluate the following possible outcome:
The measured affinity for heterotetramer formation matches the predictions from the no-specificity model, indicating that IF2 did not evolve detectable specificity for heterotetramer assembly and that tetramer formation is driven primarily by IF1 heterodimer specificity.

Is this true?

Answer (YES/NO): YES